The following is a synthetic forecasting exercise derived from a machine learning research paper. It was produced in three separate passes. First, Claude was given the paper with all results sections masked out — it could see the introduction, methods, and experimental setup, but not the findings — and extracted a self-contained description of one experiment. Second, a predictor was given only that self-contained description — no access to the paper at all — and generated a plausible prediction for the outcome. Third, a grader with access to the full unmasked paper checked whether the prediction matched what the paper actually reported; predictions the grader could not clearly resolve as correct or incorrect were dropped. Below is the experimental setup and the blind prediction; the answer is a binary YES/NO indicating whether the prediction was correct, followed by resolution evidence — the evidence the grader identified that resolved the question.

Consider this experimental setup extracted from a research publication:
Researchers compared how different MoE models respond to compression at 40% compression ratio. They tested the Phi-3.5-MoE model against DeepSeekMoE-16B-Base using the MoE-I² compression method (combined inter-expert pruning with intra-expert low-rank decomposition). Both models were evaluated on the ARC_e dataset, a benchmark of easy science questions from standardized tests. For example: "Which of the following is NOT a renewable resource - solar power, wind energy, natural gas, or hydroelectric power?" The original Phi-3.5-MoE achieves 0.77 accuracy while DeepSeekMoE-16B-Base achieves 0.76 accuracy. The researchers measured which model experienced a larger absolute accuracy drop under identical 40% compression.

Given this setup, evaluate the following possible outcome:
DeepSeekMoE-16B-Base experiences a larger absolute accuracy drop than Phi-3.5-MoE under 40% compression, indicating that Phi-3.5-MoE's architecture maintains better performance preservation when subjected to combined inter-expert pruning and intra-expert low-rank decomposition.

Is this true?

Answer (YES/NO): NO